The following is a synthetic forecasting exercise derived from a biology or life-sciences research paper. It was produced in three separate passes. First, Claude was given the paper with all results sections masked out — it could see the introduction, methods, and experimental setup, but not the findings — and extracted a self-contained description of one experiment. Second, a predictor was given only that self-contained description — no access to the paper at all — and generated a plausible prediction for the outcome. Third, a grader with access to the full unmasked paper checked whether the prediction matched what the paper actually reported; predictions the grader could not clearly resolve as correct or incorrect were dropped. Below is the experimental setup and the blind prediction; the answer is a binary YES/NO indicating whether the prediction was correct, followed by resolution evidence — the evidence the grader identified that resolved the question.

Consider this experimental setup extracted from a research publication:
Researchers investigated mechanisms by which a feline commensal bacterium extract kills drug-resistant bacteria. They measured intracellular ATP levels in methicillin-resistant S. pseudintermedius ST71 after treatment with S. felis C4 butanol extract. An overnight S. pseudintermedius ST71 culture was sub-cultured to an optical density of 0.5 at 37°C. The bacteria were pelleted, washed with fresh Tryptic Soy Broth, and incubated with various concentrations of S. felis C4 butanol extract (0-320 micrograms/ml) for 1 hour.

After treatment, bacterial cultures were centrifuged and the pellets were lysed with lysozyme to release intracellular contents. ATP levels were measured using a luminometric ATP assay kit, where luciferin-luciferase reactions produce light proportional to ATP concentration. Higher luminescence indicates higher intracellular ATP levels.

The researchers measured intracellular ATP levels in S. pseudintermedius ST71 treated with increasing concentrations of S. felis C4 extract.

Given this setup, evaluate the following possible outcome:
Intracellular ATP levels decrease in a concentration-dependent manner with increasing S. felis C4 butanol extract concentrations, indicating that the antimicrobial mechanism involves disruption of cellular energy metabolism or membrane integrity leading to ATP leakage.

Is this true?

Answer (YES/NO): YES